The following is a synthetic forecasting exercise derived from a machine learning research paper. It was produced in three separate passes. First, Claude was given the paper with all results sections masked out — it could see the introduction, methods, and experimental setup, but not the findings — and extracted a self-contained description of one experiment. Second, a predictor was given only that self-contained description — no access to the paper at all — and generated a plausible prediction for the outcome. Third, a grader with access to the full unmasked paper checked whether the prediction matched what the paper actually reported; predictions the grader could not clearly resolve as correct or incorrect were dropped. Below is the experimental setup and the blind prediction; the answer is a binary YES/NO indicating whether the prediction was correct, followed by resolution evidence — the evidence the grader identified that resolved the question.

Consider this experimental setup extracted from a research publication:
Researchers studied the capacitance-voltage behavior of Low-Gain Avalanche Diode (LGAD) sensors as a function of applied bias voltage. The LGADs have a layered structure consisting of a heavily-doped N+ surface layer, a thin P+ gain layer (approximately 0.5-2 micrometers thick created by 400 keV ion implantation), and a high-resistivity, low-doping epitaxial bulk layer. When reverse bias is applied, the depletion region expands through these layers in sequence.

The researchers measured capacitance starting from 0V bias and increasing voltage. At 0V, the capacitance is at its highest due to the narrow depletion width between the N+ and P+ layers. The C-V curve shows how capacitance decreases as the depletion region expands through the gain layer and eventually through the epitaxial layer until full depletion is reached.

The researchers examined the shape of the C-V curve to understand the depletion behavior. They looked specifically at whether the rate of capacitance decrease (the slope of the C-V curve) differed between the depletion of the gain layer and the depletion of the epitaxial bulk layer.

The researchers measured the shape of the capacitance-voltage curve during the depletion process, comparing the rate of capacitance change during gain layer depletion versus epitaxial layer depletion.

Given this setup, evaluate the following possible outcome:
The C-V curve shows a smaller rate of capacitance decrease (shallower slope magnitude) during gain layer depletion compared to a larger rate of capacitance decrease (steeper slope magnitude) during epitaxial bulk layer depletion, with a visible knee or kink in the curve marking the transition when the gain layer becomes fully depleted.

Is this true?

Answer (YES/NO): YES